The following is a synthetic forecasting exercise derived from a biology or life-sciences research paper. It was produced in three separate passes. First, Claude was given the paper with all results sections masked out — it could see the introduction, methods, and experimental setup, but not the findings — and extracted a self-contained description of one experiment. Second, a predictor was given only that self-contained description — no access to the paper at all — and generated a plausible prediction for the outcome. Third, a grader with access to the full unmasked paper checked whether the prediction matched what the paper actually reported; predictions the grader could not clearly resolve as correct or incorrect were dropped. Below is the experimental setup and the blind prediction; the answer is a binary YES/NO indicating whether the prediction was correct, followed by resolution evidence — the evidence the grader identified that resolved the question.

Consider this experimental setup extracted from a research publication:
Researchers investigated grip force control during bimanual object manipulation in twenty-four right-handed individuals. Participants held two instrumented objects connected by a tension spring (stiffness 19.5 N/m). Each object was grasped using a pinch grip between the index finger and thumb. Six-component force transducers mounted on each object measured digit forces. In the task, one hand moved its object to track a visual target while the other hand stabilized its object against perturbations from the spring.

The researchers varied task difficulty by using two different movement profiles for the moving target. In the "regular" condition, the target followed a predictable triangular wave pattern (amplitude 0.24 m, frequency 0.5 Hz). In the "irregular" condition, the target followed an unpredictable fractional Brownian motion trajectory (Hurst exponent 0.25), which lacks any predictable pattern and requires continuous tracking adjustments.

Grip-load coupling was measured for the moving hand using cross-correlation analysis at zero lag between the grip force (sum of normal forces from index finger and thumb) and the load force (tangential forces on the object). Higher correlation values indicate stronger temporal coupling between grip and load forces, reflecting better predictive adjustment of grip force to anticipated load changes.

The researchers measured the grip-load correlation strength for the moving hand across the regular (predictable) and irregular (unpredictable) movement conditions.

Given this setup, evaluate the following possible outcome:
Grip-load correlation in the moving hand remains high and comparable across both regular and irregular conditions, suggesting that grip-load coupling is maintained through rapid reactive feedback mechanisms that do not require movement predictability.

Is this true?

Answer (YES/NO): NO